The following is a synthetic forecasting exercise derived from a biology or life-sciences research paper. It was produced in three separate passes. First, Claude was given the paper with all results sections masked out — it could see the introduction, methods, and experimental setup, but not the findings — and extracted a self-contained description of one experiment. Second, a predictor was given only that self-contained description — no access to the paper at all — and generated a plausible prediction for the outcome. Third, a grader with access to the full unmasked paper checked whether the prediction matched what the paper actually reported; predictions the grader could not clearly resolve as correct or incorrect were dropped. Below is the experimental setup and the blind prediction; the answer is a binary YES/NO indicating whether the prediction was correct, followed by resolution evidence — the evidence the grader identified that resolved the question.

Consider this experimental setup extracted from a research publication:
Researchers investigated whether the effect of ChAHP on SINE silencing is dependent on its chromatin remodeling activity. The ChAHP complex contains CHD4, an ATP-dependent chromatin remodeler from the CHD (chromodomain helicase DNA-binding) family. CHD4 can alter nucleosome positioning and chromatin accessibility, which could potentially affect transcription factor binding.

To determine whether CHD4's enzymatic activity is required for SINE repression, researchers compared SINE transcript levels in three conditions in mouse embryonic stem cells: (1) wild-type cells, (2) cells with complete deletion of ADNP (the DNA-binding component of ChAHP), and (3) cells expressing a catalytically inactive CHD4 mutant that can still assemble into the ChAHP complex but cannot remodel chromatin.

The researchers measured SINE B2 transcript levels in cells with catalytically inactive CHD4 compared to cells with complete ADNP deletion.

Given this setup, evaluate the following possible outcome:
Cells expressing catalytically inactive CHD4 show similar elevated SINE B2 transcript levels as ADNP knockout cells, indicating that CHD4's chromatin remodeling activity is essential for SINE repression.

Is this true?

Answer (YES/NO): YES